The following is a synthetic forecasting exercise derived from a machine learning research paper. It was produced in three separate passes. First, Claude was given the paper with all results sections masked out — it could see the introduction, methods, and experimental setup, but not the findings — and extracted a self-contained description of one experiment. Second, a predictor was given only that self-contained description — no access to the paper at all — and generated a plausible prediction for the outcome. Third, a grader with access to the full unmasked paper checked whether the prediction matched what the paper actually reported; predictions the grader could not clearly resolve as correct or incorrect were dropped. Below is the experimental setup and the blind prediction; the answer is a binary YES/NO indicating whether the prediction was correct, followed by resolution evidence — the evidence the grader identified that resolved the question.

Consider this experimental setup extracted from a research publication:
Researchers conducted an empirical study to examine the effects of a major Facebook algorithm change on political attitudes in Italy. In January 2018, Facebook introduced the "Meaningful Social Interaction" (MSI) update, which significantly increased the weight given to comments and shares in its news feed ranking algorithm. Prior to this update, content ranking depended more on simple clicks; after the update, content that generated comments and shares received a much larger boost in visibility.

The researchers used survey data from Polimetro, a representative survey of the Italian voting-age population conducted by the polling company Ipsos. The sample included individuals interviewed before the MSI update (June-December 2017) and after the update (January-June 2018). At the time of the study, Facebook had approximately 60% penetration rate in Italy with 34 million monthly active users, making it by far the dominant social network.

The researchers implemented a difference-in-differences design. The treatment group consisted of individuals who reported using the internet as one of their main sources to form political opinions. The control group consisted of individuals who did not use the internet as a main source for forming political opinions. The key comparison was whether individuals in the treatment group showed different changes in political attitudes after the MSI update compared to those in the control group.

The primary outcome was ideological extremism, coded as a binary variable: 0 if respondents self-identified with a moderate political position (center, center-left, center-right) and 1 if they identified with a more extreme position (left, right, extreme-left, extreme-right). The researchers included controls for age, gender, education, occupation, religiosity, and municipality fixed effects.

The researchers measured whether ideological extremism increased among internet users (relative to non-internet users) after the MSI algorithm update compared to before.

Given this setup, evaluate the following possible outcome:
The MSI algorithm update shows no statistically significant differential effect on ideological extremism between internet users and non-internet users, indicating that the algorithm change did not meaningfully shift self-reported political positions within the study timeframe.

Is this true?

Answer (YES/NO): NO